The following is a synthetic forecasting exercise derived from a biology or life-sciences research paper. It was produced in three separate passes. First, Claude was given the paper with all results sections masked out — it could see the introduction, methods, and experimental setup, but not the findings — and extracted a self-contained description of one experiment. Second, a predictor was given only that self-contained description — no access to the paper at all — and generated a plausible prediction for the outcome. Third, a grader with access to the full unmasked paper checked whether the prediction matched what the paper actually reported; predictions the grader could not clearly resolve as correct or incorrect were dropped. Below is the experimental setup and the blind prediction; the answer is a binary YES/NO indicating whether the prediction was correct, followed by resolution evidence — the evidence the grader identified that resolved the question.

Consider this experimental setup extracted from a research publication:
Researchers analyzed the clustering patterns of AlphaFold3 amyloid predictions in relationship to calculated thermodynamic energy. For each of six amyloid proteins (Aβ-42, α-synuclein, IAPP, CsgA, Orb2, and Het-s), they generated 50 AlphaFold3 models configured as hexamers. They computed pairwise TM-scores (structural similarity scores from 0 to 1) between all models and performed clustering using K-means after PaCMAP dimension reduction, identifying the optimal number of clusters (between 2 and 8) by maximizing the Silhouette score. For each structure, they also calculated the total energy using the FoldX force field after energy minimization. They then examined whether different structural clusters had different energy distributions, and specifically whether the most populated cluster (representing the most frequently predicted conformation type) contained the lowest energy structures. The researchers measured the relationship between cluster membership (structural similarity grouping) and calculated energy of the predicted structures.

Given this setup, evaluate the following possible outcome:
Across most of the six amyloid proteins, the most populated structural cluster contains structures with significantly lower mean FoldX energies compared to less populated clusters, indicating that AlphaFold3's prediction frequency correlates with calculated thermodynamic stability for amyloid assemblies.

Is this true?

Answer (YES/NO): NO